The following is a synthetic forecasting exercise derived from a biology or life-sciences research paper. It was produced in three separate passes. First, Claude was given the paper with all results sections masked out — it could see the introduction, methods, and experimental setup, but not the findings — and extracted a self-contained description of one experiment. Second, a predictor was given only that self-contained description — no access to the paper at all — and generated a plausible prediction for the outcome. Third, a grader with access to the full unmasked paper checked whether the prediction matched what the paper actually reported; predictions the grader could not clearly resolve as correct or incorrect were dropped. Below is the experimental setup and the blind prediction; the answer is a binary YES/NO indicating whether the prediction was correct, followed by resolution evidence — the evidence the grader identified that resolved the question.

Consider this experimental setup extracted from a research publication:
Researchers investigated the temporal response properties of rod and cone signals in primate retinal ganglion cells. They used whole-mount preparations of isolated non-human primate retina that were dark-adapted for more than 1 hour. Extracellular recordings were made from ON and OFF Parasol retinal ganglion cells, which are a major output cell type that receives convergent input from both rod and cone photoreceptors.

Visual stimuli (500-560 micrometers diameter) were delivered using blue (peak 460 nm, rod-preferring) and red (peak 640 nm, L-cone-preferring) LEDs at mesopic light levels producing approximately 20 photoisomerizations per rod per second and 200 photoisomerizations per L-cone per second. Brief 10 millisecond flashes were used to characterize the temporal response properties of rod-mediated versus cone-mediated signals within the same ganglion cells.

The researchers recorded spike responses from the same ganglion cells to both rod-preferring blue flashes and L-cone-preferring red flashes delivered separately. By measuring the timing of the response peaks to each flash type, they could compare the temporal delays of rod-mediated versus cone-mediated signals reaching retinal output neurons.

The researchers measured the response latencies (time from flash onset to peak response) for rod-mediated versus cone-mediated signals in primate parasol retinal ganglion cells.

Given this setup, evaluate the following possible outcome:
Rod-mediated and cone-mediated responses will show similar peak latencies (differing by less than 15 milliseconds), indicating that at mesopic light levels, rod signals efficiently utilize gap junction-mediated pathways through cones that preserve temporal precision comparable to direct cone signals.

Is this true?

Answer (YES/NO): NO